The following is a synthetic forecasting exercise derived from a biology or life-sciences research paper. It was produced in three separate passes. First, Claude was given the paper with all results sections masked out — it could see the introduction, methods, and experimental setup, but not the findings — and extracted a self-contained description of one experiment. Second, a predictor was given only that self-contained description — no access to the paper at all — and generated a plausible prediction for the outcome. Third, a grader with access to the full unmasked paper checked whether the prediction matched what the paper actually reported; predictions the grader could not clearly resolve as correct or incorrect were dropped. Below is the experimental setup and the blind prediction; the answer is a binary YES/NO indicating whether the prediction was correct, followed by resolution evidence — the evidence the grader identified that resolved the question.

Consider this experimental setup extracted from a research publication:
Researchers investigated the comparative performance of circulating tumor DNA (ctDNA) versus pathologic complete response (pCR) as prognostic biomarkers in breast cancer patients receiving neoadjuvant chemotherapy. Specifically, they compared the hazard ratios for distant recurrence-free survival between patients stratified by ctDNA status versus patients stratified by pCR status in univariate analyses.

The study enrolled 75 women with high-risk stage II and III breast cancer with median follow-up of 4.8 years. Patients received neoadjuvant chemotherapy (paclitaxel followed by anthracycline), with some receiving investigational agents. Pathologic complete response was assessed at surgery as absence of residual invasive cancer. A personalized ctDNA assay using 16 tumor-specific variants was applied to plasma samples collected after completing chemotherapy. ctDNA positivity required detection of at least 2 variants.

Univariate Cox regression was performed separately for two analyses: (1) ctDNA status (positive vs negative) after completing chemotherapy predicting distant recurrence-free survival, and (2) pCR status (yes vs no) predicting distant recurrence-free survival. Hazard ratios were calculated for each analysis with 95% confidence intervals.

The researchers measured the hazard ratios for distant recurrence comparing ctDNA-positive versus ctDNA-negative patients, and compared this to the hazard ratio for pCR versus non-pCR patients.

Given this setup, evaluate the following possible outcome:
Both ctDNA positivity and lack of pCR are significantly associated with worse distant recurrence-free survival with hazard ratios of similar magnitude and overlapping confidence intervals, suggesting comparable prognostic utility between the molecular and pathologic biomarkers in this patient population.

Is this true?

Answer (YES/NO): NO